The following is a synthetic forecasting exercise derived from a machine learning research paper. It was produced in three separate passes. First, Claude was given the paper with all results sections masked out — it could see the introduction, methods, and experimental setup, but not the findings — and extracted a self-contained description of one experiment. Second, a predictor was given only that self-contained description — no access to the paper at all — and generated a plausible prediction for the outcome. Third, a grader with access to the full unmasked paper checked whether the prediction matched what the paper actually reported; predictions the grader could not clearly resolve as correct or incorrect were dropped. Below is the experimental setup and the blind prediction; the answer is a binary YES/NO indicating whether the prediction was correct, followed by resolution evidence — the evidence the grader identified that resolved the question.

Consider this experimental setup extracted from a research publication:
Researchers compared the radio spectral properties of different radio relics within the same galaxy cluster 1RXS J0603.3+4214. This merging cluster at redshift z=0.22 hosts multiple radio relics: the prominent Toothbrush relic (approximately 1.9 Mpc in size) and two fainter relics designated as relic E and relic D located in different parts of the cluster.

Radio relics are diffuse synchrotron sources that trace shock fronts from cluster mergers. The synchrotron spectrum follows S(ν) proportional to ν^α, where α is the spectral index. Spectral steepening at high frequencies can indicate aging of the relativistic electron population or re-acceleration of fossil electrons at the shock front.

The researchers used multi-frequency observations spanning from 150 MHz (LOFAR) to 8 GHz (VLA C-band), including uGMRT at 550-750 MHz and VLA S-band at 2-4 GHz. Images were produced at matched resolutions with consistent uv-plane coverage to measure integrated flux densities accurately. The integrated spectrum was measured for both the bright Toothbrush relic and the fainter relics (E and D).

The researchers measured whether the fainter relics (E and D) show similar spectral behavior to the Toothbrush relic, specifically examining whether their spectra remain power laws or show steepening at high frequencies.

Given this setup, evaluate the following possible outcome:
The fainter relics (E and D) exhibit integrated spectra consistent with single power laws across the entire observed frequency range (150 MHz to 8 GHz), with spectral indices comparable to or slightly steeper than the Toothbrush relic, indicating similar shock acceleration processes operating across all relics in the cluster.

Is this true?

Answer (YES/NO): NO